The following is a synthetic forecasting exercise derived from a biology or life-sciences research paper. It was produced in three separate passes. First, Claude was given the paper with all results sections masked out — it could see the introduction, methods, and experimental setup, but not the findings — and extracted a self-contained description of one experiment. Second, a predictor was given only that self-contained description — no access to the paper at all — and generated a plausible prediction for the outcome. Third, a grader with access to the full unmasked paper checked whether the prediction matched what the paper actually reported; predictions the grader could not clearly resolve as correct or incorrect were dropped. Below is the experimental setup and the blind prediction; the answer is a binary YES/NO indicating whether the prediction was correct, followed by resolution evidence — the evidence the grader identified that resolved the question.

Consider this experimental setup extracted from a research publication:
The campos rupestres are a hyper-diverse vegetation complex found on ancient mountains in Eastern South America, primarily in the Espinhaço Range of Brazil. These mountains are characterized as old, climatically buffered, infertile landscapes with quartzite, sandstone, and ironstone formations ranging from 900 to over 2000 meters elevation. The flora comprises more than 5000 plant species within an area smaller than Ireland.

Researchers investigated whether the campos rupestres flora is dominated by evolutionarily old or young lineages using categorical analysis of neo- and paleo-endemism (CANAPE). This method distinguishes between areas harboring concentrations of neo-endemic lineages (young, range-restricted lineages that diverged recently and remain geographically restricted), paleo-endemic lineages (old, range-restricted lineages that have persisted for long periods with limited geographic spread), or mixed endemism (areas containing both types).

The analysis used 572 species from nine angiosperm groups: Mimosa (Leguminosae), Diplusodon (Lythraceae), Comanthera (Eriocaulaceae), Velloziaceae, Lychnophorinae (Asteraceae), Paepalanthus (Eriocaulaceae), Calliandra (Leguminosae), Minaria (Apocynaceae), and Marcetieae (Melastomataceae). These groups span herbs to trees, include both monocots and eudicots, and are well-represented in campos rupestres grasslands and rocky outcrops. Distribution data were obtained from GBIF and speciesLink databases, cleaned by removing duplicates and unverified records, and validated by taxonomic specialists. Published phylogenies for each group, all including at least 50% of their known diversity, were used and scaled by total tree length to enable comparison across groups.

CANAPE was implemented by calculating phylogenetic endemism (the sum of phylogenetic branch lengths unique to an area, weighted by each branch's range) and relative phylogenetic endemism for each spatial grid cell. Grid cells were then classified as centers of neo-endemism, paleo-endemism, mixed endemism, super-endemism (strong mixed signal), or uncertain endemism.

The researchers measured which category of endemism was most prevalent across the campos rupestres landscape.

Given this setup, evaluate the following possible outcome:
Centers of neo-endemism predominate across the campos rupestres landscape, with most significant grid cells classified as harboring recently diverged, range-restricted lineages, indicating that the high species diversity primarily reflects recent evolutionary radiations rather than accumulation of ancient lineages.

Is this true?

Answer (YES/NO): NO